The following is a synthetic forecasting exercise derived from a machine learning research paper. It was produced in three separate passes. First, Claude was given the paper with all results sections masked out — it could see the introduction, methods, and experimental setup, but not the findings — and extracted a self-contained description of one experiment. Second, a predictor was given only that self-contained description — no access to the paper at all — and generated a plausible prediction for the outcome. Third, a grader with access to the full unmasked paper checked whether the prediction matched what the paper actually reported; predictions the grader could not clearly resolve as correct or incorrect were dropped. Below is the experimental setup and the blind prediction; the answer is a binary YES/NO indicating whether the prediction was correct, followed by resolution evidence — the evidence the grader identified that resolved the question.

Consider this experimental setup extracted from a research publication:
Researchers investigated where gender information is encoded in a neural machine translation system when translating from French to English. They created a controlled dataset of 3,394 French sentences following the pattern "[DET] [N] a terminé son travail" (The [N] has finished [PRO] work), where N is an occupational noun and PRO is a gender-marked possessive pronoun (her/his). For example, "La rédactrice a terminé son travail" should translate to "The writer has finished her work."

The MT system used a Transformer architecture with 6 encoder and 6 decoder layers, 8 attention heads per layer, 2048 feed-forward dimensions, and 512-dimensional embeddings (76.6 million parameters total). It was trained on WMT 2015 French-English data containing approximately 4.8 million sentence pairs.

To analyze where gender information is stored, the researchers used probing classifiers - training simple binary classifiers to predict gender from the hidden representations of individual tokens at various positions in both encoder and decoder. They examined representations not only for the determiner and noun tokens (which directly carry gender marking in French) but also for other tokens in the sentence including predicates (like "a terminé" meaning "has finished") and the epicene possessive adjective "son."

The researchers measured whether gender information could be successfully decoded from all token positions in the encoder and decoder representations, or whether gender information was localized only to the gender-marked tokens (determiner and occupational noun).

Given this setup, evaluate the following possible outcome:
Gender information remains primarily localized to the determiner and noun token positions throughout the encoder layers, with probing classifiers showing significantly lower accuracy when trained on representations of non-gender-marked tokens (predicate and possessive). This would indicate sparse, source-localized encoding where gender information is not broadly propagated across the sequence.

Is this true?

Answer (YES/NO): NO